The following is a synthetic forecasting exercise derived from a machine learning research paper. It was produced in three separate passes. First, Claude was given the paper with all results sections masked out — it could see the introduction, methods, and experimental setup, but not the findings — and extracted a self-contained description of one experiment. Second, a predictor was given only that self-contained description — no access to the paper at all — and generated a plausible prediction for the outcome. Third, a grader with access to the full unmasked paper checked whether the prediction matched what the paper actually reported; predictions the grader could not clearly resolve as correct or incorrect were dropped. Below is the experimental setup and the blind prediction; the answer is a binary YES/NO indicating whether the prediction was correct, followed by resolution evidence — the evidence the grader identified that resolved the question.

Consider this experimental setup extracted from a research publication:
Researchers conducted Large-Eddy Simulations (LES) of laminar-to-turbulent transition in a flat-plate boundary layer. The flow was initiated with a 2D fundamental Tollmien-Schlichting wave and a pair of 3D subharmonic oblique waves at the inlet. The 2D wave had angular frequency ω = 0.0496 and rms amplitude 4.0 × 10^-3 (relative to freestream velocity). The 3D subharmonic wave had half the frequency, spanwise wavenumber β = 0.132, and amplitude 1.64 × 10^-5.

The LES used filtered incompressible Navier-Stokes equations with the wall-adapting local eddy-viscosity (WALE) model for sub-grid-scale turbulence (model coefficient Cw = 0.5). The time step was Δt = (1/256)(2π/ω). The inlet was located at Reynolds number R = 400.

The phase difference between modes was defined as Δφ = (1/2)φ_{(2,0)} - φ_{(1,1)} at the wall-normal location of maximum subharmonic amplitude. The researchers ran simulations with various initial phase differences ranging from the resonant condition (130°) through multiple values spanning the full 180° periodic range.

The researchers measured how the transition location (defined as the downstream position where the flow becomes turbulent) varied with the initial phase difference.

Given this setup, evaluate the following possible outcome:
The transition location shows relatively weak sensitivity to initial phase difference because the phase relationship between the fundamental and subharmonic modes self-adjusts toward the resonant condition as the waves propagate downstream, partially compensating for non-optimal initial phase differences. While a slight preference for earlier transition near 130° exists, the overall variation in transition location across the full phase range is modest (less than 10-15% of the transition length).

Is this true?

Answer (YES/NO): NO